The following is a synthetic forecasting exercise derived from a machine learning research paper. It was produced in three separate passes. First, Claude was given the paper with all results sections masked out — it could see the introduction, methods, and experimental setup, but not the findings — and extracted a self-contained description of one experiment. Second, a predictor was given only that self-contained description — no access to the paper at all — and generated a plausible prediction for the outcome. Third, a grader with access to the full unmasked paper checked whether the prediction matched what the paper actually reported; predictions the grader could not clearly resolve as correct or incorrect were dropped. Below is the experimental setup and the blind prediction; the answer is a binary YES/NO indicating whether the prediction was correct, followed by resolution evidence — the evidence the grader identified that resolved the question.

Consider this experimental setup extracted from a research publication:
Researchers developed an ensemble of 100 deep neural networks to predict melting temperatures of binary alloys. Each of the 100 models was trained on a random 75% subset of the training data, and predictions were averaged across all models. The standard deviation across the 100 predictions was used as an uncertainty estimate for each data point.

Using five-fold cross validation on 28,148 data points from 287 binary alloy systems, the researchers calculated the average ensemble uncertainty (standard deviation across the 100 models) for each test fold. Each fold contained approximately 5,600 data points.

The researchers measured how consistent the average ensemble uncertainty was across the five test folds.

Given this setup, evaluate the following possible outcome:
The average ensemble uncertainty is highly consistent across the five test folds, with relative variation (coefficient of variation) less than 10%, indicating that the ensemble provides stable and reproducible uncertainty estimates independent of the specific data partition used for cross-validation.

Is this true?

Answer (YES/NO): YES